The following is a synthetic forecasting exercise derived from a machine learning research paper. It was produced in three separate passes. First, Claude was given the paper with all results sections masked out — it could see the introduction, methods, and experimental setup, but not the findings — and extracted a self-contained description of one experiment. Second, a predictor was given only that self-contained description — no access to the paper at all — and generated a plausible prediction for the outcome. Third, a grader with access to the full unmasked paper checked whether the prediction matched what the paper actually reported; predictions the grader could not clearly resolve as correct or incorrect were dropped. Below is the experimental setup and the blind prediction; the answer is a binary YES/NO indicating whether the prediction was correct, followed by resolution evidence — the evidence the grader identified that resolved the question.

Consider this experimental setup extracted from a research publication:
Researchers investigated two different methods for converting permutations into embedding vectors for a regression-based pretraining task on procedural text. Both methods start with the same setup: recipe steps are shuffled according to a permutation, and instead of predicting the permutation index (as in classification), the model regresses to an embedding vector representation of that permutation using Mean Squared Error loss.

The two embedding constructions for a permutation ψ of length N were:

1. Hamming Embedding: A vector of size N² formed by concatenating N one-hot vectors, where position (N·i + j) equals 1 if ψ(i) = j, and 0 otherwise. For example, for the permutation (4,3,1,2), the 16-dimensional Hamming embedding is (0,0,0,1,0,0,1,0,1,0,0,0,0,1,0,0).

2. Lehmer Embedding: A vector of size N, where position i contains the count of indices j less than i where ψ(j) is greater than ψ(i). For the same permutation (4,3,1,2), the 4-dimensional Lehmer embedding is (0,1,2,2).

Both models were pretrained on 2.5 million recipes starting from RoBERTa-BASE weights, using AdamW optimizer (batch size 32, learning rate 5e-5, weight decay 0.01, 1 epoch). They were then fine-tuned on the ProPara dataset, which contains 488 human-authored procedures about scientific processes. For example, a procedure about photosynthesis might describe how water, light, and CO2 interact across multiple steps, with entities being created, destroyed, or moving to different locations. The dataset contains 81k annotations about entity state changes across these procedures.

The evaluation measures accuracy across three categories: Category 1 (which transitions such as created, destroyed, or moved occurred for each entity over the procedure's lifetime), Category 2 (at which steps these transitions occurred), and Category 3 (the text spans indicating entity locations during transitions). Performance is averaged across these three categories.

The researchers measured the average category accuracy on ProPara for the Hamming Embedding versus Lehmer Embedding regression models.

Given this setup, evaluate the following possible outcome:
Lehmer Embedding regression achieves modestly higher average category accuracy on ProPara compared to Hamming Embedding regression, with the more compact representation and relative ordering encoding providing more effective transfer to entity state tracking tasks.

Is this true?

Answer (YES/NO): YES